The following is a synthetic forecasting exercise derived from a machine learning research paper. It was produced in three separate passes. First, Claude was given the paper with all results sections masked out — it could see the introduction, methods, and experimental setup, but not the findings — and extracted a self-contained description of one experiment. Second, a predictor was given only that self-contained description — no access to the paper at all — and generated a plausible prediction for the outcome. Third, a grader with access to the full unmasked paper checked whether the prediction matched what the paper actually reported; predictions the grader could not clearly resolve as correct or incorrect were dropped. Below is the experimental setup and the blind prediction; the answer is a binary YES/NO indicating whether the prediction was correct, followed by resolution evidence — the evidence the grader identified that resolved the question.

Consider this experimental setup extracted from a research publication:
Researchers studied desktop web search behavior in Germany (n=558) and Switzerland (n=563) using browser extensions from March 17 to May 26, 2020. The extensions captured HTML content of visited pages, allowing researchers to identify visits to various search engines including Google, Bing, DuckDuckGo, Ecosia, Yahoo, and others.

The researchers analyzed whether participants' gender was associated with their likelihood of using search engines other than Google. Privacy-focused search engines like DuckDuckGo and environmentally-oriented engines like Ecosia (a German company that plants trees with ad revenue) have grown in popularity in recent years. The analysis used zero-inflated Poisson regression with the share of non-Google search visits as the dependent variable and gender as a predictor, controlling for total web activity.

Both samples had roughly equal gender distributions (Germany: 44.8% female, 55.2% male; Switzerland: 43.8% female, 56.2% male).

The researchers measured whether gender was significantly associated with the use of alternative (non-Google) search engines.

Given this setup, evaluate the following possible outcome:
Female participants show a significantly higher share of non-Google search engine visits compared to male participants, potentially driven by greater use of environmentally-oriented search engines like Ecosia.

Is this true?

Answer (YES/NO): NO